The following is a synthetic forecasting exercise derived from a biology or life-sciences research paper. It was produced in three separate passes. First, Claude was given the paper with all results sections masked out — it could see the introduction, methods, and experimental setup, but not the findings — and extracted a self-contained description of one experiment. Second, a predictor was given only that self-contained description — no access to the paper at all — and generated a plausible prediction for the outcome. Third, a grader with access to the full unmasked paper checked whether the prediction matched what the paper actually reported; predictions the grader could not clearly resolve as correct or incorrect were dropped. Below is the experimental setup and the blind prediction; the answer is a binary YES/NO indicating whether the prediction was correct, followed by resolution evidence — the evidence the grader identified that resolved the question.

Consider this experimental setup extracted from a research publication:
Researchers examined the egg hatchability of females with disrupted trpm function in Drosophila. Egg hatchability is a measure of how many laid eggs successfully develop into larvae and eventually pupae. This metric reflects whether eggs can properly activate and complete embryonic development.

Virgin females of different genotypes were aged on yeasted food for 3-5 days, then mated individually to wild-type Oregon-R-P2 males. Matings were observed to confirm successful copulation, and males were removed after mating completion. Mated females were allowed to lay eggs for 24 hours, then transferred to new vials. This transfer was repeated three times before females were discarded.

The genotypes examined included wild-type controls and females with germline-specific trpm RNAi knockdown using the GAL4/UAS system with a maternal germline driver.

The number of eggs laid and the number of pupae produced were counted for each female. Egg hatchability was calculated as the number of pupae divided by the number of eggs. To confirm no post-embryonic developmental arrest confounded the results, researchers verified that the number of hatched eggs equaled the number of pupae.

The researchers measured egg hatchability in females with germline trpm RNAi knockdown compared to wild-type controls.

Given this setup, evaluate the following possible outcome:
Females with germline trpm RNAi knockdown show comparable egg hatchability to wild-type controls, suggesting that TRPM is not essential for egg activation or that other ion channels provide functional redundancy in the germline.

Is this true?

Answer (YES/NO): YES